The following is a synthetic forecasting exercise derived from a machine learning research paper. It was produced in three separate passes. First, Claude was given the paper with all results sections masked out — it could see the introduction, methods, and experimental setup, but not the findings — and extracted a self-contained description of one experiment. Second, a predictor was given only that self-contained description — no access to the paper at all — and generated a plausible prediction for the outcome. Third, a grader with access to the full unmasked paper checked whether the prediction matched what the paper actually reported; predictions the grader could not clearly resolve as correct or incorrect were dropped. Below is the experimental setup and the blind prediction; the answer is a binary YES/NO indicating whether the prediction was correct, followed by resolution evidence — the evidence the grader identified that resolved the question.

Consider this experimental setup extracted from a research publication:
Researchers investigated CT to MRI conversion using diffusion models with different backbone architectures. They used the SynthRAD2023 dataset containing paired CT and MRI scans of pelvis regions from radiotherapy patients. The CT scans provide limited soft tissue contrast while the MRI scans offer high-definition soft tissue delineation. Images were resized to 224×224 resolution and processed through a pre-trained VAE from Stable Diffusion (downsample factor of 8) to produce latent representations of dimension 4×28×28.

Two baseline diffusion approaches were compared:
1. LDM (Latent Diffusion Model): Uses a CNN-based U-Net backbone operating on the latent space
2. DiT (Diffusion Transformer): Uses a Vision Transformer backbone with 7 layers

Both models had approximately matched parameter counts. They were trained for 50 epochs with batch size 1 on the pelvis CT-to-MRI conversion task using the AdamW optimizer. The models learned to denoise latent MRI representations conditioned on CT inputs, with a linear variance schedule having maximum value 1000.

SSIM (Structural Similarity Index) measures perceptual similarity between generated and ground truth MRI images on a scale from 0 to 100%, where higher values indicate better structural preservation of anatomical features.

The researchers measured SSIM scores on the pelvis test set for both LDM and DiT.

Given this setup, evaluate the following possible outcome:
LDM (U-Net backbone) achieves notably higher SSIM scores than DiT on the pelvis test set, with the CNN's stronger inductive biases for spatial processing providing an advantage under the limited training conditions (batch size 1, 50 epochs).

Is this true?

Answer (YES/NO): NO